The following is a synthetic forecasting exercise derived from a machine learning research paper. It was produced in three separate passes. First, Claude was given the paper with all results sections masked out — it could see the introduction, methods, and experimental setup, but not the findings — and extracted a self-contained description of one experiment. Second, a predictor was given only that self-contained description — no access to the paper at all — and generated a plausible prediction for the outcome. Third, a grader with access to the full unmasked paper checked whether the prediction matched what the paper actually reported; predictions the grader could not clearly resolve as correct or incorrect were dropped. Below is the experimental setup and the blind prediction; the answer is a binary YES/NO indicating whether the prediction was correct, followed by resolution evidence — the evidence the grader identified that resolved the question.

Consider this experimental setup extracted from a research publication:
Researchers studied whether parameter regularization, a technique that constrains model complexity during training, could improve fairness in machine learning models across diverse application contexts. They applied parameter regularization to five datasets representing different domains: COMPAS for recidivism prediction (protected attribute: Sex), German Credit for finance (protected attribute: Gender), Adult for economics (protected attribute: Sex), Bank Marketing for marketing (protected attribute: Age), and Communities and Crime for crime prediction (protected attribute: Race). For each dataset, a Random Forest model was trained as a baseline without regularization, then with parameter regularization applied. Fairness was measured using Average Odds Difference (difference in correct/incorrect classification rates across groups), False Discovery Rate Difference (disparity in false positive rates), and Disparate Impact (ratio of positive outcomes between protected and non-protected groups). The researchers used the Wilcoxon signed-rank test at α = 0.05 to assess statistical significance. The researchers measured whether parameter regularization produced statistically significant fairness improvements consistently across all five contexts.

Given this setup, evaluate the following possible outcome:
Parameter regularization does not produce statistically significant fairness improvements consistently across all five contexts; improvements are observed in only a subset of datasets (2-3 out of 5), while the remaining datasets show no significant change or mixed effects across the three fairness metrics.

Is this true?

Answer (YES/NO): YES